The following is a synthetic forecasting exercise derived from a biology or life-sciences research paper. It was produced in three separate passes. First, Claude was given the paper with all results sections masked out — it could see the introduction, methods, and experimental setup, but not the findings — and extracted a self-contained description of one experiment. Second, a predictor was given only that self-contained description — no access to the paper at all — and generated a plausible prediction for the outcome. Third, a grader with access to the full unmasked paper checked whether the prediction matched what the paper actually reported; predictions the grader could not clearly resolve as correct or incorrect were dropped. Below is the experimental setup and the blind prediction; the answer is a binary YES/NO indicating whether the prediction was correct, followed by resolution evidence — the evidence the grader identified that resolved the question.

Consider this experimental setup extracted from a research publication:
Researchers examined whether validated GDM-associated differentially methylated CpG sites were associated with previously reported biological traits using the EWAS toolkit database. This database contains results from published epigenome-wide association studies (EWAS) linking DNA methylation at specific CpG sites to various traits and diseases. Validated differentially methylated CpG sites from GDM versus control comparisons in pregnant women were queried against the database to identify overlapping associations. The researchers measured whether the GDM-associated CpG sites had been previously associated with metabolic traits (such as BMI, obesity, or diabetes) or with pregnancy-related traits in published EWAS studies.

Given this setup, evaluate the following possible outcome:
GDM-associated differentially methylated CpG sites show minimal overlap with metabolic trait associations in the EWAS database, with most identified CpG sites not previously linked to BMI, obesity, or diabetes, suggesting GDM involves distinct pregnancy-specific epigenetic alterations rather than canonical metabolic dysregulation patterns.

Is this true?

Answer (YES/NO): NO